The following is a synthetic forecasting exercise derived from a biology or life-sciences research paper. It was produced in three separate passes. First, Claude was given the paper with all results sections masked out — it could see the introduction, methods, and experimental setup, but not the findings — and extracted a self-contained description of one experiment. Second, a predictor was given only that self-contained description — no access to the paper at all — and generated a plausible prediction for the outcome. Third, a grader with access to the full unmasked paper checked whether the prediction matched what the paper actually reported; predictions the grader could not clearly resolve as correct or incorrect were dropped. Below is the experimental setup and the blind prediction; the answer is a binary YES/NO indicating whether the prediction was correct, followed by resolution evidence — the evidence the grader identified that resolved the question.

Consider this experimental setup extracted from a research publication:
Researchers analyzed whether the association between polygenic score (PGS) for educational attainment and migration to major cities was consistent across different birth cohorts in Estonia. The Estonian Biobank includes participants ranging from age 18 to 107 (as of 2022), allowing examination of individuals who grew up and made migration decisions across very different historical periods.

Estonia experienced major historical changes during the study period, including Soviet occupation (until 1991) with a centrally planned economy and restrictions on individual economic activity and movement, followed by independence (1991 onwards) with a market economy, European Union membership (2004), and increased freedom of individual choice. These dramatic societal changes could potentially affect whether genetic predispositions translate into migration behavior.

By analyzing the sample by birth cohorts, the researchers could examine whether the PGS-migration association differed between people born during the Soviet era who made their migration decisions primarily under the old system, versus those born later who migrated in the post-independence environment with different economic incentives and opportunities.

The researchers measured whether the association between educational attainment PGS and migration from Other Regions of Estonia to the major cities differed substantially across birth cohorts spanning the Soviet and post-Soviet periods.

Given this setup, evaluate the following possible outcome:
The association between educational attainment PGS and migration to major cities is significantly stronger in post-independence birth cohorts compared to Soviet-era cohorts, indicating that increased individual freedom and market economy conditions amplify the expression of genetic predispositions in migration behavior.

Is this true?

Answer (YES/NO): NO